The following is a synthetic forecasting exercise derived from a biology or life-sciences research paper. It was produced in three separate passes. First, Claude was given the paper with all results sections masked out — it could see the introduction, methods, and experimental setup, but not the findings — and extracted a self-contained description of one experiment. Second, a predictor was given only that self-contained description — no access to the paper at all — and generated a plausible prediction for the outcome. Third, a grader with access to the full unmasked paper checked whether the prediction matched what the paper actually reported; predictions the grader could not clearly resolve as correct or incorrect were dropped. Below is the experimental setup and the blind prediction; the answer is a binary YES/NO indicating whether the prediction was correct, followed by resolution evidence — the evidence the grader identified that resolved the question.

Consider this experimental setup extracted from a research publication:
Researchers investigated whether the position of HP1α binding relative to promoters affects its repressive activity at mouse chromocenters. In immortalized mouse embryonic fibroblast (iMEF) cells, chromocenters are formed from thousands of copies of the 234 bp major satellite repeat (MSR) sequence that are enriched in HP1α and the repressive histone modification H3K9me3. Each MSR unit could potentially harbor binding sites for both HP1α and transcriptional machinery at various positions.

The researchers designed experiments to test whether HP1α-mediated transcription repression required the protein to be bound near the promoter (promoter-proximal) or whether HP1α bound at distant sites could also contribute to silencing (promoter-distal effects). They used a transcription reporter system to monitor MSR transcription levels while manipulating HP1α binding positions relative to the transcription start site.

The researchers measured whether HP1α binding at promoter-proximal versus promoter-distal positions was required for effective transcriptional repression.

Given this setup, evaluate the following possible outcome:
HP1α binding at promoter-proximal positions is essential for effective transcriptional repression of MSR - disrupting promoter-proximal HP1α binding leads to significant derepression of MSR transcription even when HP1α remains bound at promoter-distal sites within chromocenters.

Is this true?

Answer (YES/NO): YES